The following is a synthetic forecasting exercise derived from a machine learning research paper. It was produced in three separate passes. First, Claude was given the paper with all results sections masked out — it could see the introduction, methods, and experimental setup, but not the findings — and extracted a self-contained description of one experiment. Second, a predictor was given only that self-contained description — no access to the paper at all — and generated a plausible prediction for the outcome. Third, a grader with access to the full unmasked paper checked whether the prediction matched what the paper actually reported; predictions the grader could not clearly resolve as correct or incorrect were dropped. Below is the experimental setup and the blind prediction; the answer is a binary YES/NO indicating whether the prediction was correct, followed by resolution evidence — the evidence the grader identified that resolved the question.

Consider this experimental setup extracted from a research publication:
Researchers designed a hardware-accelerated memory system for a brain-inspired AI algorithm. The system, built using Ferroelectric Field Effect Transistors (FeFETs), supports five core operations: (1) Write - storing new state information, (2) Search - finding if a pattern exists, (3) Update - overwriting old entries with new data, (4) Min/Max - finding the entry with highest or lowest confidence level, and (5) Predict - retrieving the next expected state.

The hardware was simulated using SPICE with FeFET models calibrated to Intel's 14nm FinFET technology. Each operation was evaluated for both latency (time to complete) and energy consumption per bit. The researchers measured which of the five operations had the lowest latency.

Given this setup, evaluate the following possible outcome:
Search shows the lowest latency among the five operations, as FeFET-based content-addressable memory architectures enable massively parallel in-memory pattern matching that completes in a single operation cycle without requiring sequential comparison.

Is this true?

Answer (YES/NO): YES